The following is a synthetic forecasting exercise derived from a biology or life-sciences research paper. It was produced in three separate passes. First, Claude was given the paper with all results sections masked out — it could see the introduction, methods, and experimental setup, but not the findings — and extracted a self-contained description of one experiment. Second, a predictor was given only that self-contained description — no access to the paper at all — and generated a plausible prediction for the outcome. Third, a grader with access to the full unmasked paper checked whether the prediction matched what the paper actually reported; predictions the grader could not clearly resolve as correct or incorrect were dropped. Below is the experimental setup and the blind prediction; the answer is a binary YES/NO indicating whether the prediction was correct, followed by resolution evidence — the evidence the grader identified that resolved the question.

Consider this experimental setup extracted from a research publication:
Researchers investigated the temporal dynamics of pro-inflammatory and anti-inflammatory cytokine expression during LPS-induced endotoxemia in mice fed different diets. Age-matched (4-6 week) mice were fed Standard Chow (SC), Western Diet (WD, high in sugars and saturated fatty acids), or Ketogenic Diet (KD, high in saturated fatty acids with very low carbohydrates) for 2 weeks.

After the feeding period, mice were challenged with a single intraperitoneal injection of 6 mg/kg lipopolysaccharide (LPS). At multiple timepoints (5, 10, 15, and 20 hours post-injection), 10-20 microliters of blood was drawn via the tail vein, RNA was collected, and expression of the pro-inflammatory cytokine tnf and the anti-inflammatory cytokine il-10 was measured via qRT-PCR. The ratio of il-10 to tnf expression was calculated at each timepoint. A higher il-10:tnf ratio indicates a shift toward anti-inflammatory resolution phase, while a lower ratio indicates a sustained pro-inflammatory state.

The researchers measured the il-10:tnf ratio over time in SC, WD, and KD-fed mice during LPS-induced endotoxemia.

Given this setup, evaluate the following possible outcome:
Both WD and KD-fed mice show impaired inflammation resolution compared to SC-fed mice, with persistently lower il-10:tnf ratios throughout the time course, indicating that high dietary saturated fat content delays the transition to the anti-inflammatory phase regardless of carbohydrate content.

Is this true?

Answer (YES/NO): NO